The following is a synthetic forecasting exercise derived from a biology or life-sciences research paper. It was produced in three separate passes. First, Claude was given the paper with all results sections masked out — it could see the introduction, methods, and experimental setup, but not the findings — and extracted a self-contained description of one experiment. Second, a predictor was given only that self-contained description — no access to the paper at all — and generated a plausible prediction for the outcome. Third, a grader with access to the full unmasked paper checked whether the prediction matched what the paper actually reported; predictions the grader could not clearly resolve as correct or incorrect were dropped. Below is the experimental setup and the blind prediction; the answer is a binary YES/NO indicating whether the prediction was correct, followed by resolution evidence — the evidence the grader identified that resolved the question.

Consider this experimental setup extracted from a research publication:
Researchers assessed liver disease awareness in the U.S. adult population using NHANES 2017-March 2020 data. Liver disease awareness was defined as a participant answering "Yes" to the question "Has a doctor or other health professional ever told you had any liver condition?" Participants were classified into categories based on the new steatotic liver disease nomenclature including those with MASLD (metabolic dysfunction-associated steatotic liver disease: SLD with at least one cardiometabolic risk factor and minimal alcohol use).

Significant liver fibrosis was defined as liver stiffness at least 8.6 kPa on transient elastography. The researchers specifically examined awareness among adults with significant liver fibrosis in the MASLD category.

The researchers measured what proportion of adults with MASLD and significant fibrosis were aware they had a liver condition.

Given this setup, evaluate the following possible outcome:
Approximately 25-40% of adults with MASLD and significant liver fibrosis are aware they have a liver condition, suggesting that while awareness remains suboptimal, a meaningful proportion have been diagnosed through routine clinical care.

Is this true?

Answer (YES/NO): NO